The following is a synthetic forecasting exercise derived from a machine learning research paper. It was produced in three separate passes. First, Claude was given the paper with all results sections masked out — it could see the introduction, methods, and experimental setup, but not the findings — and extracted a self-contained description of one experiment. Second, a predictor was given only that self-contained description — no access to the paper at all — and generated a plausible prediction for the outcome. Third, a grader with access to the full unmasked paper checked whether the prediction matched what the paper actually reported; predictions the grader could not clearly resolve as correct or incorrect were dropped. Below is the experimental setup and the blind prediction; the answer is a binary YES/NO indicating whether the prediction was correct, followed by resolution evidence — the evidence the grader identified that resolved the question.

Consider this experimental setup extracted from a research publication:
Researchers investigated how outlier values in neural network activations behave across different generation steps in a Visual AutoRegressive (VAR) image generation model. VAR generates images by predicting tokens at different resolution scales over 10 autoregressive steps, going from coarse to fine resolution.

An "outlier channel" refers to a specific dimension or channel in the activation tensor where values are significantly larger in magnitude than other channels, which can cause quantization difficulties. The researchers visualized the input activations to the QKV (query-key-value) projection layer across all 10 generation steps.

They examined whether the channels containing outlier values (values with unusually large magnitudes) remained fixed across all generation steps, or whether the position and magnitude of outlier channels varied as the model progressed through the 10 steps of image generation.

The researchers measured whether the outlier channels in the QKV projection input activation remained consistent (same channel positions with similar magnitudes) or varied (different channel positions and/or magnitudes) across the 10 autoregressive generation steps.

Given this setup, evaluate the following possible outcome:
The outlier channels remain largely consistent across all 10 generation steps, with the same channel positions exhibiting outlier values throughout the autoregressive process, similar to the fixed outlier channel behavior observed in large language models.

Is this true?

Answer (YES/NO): NO